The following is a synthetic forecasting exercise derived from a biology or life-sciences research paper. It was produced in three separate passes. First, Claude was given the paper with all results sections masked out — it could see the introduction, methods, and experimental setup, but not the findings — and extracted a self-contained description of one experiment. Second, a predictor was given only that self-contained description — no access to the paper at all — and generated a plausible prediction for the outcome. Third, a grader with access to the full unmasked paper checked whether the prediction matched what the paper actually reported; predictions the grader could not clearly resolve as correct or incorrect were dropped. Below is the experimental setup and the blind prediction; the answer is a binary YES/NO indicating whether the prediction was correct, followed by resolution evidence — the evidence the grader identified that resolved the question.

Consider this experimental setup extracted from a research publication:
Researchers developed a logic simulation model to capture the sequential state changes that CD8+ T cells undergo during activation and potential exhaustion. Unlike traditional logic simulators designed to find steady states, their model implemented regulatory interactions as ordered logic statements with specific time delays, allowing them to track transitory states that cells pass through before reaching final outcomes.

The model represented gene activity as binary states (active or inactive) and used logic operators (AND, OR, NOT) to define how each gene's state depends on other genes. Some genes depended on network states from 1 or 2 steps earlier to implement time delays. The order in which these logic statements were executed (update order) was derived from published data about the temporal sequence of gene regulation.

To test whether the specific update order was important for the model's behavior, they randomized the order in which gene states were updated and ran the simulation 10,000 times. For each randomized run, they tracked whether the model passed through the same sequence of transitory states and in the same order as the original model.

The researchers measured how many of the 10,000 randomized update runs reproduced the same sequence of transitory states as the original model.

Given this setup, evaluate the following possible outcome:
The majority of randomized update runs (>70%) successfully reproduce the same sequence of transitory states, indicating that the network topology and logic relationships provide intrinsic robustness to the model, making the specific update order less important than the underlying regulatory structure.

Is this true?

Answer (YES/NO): NO